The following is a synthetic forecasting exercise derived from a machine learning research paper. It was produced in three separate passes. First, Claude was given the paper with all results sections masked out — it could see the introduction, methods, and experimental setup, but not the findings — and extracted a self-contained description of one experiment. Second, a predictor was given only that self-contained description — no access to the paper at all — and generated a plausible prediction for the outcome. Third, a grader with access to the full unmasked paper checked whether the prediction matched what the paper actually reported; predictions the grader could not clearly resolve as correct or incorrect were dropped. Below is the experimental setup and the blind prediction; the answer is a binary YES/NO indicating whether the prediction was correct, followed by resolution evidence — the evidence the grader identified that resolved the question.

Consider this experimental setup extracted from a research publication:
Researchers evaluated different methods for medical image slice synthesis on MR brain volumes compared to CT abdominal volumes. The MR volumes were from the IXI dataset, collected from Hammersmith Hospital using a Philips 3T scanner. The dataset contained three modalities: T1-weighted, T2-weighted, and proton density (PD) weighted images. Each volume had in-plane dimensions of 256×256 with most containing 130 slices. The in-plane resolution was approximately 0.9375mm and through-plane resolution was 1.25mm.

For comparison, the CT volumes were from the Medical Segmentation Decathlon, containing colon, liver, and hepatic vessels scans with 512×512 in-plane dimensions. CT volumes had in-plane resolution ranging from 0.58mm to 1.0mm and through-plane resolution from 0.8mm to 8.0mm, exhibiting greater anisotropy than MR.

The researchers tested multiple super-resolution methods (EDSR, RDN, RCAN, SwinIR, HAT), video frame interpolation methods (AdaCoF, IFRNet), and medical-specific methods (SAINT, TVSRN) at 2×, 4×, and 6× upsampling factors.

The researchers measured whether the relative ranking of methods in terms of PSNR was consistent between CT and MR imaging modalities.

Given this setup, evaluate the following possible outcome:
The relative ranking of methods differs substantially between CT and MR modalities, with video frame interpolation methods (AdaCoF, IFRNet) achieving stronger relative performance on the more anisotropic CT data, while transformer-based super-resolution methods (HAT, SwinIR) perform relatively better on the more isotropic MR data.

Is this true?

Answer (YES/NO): NO